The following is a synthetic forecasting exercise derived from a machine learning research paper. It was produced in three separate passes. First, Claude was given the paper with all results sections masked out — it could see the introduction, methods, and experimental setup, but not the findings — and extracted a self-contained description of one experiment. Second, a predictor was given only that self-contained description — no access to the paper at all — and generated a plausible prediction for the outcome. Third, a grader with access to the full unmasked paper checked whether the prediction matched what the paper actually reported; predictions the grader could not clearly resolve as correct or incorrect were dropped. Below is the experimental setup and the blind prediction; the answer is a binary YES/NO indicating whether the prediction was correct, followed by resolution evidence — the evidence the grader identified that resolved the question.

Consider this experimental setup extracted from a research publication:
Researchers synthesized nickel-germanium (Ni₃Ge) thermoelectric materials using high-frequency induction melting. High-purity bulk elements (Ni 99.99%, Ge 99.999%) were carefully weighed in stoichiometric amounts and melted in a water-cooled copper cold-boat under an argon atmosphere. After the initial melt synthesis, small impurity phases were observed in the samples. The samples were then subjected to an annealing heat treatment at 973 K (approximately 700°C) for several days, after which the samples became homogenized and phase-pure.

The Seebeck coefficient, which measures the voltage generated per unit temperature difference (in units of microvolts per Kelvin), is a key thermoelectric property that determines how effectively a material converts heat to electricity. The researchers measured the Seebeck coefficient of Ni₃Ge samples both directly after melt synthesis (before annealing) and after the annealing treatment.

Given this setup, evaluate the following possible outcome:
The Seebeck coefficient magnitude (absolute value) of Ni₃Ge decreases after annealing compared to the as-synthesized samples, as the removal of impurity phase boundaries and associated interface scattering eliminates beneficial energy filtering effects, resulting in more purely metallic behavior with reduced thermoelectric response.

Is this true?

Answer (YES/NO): NO